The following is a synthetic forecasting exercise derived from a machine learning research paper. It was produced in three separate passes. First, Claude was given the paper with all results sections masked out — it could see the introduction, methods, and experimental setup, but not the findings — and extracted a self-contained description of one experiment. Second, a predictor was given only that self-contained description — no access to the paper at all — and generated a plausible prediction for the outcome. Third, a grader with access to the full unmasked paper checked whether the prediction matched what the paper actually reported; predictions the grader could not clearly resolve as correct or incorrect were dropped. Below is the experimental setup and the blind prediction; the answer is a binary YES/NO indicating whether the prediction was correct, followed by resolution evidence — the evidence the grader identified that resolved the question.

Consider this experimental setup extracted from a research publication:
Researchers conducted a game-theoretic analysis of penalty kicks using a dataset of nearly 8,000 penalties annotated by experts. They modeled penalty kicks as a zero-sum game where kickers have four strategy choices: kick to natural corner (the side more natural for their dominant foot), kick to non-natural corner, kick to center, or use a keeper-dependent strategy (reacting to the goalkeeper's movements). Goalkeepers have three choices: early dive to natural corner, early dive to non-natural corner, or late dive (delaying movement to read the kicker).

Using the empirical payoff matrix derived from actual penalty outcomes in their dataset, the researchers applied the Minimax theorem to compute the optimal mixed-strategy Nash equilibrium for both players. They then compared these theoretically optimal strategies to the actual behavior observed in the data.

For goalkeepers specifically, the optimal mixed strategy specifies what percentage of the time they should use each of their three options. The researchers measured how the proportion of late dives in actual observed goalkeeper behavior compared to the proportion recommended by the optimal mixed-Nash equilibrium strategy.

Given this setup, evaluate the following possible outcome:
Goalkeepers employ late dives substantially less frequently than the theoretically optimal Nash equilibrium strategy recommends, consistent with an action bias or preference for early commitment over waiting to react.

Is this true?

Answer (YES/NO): YES